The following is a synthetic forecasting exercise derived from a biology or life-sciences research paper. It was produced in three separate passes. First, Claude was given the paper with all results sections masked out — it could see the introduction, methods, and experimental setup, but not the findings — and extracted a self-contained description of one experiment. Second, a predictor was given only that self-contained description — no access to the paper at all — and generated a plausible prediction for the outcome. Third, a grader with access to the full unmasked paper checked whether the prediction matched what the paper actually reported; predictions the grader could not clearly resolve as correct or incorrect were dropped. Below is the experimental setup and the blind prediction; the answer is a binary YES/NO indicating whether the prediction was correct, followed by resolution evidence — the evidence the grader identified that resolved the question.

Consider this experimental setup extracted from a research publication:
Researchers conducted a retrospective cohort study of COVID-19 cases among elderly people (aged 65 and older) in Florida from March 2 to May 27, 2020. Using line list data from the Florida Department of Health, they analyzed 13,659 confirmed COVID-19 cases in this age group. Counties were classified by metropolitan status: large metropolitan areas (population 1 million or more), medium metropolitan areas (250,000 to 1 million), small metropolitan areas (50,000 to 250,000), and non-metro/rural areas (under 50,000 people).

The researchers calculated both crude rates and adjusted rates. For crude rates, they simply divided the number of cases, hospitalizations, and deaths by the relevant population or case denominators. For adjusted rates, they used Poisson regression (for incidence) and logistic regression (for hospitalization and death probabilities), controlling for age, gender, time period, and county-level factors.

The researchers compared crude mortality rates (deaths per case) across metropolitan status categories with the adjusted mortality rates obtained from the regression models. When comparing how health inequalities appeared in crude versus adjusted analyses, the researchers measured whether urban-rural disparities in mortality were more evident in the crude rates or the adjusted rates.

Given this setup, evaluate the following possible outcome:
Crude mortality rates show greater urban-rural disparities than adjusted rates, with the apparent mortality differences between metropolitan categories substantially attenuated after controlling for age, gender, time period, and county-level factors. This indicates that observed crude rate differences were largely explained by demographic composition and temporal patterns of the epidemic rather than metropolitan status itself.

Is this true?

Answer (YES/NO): NO